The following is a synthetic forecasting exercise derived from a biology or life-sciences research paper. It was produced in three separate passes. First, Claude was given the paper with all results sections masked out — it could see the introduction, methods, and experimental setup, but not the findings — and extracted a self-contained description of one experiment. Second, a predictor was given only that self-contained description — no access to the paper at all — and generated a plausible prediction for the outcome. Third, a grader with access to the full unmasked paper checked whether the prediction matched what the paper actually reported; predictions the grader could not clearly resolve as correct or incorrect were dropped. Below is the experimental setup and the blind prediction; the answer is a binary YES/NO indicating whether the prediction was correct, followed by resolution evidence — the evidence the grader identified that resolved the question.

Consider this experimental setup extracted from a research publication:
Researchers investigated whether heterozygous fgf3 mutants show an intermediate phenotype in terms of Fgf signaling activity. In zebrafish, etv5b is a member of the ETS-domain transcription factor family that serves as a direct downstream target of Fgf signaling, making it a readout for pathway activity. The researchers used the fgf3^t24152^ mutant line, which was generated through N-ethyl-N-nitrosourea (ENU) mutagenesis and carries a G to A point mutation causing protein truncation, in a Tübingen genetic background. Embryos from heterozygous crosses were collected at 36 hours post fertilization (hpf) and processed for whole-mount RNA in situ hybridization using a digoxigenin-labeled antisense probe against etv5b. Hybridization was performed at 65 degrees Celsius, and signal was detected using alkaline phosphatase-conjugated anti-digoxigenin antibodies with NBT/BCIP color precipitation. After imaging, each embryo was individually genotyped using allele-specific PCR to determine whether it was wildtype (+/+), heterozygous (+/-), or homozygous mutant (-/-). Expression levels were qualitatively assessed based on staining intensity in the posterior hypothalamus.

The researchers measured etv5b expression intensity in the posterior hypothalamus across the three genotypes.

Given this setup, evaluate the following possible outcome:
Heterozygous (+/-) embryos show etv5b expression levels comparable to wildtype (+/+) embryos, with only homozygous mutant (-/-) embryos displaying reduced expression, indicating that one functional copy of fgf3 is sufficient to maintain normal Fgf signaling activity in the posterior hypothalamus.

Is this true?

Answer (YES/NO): NO